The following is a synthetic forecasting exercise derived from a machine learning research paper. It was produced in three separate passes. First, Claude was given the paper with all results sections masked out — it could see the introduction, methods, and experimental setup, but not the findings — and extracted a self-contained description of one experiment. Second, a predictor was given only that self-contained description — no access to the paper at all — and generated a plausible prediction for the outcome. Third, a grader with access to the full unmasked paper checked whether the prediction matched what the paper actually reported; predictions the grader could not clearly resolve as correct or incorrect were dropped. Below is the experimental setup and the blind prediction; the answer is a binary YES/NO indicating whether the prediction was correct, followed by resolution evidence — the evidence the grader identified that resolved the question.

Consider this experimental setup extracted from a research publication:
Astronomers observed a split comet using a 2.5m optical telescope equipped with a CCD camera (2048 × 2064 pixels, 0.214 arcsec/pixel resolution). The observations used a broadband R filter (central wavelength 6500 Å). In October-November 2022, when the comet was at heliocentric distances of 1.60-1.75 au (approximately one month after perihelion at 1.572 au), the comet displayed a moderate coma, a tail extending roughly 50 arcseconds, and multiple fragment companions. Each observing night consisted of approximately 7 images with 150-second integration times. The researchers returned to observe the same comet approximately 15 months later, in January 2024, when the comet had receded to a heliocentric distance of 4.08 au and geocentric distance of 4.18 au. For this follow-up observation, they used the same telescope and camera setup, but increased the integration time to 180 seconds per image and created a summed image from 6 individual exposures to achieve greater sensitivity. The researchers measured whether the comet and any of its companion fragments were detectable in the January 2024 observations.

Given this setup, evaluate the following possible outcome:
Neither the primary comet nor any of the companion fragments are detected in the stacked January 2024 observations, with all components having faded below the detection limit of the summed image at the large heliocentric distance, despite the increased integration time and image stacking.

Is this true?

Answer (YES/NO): YES